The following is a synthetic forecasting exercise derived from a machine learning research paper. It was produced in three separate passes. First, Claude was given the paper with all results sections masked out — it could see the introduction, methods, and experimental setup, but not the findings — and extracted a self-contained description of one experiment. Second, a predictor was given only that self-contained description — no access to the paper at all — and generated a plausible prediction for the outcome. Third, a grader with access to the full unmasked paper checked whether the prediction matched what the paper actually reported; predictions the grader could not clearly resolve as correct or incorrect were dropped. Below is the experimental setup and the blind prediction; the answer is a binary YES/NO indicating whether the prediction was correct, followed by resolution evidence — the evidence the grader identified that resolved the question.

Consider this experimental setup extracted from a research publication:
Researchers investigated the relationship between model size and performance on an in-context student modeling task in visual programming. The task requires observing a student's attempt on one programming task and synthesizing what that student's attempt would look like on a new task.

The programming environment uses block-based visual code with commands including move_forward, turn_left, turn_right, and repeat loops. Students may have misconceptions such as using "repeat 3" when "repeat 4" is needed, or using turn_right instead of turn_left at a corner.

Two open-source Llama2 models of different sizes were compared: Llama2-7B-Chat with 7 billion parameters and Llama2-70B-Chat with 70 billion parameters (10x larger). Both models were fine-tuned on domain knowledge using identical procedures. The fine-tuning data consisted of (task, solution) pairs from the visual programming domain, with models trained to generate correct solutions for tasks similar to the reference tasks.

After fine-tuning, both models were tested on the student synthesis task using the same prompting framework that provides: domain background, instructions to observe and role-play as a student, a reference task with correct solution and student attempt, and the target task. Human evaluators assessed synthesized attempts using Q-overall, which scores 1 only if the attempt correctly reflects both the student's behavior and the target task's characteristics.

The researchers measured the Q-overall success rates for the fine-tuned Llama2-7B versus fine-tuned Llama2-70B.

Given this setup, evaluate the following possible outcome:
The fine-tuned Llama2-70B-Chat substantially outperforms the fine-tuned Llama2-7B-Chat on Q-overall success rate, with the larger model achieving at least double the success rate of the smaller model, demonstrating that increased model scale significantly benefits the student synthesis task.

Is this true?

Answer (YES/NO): NO